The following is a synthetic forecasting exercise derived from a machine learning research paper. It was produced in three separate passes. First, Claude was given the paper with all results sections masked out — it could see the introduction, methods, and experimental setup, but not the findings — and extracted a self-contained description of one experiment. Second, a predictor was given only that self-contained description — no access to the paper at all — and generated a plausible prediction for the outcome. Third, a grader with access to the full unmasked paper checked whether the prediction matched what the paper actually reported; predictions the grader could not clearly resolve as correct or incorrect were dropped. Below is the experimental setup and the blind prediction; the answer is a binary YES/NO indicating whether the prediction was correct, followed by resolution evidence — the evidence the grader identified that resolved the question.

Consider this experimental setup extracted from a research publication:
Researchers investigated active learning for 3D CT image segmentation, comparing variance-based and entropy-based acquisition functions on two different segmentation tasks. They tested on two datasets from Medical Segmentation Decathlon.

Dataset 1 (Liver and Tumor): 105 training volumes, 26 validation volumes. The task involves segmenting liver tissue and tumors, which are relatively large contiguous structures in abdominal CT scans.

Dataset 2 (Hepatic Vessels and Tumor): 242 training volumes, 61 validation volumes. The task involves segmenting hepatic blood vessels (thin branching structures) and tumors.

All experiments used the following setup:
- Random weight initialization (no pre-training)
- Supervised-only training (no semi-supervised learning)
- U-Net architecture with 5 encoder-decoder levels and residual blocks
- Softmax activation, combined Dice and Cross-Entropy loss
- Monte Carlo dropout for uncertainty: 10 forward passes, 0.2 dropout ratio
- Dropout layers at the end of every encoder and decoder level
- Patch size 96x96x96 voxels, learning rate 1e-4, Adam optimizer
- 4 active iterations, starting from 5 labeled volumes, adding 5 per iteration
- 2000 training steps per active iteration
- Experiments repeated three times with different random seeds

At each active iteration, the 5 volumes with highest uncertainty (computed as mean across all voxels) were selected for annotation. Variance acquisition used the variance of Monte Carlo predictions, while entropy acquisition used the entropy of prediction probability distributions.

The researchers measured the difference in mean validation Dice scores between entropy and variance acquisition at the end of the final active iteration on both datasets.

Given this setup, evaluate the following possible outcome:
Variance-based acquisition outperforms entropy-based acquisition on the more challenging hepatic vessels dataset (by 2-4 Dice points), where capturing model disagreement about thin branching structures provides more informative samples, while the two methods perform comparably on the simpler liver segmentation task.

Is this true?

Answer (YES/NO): NO